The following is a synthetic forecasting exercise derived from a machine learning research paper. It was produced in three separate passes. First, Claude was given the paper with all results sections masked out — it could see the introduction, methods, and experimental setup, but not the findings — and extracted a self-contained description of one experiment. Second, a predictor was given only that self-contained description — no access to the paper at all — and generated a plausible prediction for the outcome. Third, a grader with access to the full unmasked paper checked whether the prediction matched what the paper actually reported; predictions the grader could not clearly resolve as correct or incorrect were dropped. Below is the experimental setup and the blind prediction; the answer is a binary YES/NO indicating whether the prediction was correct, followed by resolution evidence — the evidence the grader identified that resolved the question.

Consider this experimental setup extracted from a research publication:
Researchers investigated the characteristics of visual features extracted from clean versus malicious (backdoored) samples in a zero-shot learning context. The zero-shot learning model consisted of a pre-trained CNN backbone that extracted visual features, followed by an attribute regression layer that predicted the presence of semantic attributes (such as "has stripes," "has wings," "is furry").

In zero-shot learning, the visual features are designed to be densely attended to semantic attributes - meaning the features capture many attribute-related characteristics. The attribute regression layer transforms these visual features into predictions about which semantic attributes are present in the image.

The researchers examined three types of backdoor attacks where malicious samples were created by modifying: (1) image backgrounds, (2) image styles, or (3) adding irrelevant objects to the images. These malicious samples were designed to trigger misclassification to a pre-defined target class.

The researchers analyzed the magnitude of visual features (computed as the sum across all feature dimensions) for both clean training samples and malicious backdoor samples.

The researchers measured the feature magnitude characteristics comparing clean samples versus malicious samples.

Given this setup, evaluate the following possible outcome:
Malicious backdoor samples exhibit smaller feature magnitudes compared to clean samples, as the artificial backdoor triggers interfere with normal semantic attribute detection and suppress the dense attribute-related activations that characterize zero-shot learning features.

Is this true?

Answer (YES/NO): YES